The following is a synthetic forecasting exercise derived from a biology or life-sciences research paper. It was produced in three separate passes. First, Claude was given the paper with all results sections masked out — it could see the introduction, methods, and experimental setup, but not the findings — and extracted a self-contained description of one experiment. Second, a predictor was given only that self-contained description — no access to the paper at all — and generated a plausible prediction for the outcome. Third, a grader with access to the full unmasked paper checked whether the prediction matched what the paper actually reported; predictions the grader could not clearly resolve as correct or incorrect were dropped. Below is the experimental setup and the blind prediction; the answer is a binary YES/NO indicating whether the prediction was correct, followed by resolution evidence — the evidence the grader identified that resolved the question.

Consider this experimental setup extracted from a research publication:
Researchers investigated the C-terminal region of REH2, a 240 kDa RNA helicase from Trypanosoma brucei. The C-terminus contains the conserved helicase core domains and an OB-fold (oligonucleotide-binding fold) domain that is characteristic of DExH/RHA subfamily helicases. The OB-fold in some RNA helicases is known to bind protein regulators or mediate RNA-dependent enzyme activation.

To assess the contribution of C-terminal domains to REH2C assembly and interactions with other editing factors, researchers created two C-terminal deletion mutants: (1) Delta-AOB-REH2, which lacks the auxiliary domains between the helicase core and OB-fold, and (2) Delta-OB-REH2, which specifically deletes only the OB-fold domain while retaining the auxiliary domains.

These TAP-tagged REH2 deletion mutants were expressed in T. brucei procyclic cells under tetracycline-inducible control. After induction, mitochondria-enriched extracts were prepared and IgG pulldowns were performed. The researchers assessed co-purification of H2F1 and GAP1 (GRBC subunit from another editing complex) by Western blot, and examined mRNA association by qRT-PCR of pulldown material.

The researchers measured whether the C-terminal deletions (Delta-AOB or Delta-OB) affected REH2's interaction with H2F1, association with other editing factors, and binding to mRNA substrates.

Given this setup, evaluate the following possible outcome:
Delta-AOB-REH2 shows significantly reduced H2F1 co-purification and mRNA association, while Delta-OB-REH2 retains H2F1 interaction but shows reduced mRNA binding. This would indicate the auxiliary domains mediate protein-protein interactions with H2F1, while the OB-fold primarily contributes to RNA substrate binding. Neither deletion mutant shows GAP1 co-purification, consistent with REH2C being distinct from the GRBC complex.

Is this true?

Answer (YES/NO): NO